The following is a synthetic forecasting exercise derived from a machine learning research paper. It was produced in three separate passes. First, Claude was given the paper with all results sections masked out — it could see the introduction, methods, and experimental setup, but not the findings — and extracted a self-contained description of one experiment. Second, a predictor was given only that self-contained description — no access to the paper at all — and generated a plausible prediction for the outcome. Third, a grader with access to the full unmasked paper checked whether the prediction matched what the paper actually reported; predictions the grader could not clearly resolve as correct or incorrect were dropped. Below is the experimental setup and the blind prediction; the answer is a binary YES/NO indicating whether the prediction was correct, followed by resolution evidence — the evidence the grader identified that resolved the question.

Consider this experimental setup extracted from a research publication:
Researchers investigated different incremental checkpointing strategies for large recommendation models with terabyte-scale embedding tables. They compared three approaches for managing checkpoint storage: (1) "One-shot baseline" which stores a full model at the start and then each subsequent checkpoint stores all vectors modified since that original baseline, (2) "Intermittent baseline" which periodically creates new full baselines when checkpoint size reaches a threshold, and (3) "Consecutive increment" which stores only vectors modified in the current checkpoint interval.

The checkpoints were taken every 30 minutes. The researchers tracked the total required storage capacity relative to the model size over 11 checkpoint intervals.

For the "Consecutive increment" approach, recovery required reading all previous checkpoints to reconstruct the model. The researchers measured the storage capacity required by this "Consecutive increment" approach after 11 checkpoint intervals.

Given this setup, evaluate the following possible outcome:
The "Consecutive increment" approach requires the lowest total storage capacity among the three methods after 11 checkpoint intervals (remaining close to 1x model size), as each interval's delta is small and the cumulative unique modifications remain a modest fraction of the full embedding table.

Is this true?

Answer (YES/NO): NO